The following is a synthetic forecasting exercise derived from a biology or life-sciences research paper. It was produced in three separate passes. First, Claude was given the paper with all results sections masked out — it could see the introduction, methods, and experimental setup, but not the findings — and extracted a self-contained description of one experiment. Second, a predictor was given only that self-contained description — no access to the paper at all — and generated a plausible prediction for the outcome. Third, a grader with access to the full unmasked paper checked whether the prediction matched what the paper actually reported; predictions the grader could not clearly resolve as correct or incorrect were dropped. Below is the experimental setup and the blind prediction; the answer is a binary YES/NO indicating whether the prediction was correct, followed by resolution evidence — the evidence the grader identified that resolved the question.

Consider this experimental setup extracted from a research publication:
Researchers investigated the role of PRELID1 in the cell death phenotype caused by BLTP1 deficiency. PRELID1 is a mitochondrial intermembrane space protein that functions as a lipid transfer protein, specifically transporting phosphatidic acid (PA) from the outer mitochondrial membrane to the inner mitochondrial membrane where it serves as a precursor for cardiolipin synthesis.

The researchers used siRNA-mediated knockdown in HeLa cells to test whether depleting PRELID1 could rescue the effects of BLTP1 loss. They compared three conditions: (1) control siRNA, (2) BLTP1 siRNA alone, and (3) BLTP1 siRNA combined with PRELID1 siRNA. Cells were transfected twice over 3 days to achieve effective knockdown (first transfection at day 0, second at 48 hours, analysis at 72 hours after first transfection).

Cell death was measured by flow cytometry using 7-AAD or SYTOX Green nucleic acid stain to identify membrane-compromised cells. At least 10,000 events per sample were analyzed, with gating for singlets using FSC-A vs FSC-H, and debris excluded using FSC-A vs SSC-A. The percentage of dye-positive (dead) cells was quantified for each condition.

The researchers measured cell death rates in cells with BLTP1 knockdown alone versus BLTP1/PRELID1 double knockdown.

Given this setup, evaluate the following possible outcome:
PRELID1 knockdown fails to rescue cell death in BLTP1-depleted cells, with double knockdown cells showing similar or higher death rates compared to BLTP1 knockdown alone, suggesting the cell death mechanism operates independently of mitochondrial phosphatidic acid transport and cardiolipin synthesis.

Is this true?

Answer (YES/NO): NO